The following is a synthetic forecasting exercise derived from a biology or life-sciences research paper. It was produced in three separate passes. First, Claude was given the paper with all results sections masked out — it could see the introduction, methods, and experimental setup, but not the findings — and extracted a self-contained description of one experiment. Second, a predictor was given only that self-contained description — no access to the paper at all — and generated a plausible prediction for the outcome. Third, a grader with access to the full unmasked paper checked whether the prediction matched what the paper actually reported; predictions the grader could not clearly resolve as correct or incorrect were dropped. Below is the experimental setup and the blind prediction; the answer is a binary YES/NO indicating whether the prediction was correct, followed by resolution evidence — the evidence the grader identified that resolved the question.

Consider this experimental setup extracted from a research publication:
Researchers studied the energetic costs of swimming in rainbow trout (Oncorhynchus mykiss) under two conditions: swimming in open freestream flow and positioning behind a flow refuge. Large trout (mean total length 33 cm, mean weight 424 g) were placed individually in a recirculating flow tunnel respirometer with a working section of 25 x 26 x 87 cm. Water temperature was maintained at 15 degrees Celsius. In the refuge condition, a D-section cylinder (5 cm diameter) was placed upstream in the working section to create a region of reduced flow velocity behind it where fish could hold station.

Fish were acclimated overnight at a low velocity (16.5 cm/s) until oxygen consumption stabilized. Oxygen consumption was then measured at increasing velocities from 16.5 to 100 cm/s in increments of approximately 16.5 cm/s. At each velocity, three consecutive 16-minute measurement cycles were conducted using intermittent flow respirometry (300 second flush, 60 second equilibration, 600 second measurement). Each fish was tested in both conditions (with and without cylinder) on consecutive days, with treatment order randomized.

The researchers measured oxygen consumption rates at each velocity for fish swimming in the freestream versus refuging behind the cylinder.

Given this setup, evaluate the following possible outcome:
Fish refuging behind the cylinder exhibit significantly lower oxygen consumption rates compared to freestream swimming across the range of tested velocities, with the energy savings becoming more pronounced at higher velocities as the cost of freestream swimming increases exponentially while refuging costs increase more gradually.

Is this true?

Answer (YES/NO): YES